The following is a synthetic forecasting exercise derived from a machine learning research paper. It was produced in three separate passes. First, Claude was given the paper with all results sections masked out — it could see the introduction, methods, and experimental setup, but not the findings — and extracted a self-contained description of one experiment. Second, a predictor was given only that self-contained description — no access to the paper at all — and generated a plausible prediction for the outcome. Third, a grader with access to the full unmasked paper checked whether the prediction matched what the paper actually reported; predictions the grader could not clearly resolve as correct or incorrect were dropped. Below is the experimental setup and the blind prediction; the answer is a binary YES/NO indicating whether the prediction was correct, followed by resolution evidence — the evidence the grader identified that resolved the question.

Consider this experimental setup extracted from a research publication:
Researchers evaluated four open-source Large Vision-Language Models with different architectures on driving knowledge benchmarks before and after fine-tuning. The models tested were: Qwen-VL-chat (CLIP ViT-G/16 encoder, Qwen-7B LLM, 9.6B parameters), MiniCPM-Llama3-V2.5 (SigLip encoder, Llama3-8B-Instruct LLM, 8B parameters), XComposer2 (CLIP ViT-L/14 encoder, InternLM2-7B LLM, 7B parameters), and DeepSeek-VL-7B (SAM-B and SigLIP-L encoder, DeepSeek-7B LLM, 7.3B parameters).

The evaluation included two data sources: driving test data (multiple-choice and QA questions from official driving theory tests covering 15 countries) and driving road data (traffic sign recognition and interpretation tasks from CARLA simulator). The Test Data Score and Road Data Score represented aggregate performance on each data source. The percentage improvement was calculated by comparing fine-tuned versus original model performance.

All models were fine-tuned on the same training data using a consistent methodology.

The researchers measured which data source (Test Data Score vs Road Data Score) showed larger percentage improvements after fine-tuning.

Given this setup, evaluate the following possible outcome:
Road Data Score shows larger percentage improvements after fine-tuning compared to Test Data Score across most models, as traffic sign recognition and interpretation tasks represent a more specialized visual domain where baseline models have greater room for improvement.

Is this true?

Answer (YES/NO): NO